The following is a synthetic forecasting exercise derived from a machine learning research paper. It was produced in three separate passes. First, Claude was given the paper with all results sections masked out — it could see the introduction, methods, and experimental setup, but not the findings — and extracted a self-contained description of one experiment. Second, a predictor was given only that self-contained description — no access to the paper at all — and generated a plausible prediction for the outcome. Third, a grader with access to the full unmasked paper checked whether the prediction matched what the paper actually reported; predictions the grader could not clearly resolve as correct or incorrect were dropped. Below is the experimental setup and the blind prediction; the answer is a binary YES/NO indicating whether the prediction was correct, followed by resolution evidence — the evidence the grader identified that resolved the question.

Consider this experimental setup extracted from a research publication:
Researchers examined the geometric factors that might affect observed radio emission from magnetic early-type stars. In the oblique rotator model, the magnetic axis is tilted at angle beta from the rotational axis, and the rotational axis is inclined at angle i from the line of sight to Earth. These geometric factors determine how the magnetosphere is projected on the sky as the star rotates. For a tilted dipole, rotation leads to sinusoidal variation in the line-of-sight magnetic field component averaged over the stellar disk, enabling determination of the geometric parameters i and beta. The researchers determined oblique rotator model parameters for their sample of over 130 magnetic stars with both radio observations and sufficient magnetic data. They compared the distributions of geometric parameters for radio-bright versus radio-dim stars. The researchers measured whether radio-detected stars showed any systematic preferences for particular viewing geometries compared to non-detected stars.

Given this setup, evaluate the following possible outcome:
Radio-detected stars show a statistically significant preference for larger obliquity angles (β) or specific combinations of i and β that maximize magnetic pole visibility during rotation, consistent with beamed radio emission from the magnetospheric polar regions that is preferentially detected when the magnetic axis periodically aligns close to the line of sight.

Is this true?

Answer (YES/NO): NO